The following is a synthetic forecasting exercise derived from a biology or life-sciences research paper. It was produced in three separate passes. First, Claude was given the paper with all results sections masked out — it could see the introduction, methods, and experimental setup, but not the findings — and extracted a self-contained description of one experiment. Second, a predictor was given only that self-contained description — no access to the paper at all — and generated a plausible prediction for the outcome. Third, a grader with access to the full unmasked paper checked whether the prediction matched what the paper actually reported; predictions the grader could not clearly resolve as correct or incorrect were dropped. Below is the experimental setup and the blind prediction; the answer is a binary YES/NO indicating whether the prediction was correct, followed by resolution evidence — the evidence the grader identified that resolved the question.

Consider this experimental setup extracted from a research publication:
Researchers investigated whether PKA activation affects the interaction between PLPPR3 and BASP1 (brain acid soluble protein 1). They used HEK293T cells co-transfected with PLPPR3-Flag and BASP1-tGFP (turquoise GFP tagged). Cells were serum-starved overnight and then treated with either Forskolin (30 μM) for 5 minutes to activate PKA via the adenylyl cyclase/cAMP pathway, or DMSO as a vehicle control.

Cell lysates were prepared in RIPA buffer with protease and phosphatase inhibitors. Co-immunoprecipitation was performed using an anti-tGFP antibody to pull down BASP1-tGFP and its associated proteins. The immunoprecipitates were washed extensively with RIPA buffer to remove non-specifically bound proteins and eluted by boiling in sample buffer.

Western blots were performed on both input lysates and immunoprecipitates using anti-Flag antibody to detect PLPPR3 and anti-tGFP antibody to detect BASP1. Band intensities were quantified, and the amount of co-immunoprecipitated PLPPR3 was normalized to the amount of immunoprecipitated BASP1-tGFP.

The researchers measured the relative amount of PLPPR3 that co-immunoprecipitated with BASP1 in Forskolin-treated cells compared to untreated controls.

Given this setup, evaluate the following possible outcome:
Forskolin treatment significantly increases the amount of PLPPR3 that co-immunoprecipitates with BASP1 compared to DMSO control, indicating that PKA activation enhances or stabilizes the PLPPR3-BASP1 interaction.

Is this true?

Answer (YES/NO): YES